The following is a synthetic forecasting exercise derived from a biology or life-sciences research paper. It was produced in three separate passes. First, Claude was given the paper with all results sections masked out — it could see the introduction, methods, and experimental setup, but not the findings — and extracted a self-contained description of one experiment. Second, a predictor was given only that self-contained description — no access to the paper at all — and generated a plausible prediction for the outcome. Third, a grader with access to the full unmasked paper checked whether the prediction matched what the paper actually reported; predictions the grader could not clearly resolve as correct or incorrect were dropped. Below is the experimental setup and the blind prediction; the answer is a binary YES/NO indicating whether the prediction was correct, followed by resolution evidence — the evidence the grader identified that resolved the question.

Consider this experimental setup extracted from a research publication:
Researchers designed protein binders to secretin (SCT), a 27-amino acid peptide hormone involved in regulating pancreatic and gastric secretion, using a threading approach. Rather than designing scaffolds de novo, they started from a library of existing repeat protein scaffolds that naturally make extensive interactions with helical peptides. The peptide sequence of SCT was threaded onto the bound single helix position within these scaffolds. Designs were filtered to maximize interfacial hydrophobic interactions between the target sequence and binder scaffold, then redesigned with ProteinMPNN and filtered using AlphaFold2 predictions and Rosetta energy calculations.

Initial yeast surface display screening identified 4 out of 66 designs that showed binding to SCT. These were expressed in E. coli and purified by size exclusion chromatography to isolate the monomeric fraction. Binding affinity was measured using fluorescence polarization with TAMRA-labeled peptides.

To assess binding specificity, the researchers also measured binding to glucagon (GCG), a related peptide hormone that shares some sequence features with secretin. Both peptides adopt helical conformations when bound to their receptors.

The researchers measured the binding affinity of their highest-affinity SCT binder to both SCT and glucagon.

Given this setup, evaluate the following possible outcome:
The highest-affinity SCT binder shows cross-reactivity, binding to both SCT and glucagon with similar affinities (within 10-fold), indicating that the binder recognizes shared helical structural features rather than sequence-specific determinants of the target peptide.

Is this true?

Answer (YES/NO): YES